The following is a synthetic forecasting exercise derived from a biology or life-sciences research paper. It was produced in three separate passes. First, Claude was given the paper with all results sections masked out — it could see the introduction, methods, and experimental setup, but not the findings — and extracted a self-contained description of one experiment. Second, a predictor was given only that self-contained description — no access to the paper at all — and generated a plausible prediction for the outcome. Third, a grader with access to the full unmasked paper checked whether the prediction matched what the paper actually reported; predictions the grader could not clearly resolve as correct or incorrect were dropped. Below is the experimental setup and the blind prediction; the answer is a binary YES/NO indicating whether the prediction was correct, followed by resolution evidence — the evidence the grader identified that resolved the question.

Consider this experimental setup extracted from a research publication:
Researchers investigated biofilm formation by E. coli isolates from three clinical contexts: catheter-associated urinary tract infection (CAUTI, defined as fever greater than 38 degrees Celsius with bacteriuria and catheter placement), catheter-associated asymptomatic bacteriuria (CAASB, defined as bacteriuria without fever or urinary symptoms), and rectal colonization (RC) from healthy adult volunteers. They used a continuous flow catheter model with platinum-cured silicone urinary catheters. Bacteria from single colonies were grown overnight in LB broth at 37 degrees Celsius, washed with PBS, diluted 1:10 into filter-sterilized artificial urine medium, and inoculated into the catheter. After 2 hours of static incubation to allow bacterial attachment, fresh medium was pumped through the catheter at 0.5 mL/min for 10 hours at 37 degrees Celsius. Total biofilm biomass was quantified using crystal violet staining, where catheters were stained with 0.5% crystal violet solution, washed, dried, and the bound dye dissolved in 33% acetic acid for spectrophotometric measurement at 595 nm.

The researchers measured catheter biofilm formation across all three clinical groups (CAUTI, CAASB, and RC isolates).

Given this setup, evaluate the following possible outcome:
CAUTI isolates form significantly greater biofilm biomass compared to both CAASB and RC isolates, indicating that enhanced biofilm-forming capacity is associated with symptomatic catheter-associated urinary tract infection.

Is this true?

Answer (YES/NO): NO